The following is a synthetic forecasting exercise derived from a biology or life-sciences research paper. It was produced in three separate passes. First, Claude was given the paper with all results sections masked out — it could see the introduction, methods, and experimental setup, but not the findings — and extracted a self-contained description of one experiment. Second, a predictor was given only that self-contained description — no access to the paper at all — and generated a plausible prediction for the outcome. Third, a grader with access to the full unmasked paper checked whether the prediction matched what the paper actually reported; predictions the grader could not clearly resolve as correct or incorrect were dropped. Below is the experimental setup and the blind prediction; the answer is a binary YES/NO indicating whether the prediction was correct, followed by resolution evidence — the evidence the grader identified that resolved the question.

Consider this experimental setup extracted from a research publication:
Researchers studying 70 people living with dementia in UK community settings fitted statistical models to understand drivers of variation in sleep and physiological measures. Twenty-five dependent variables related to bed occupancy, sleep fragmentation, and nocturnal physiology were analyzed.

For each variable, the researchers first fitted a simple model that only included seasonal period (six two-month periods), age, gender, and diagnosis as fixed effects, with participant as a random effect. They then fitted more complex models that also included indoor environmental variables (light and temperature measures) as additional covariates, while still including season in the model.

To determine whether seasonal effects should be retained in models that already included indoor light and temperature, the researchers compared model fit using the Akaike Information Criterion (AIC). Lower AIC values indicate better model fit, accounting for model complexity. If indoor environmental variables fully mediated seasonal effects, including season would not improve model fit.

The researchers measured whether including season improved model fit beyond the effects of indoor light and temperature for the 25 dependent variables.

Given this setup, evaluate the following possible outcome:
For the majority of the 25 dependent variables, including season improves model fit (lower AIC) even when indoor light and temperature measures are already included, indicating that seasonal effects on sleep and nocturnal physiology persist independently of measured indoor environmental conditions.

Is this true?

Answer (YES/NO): YES